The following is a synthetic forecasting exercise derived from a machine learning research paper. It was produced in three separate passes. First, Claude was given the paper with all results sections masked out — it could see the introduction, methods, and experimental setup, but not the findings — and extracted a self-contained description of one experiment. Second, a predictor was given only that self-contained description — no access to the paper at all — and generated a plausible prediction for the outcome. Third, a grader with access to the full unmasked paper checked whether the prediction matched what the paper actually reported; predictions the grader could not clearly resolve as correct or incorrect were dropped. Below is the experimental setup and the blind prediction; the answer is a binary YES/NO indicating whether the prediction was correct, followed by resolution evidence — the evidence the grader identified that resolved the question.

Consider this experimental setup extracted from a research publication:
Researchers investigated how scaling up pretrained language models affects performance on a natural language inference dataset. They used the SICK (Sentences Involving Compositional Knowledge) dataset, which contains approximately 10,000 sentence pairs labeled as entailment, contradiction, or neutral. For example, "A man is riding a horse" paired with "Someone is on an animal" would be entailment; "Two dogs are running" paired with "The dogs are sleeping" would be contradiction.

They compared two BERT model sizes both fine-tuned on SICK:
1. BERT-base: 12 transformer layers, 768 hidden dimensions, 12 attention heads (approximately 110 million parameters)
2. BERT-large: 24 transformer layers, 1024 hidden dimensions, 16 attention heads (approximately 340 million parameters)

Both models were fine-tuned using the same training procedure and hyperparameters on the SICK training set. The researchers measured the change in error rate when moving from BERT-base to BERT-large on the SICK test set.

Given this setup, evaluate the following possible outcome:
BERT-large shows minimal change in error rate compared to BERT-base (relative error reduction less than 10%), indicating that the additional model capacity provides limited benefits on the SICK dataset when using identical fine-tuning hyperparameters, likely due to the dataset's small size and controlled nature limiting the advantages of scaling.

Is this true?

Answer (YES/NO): NO